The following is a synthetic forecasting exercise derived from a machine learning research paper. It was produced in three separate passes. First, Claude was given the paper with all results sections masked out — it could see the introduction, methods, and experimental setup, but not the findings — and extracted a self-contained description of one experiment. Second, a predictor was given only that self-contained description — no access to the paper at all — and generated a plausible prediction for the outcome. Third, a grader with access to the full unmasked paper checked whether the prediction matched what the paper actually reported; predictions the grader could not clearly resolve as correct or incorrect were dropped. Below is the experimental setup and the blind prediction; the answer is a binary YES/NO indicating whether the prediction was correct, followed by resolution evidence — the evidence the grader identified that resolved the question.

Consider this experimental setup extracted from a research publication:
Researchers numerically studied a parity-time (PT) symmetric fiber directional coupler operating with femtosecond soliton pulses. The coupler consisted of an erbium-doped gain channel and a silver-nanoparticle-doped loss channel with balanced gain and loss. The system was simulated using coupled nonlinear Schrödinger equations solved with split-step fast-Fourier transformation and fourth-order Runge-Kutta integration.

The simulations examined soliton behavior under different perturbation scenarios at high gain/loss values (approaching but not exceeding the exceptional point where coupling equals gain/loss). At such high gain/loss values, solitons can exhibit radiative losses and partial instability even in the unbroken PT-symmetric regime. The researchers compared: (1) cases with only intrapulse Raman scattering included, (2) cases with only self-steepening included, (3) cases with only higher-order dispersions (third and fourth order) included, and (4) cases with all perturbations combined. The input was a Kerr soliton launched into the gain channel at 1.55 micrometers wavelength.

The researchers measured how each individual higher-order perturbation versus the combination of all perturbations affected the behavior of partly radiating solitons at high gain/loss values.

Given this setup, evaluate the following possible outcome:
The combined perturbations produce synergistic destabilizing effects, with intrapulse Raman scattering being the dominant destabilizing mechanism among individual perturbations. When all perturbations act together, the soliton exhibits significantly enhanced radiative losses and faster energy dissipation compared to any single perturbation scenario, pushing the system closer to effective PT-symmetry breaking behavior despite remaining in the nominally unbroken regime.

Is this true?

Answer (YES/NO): NO